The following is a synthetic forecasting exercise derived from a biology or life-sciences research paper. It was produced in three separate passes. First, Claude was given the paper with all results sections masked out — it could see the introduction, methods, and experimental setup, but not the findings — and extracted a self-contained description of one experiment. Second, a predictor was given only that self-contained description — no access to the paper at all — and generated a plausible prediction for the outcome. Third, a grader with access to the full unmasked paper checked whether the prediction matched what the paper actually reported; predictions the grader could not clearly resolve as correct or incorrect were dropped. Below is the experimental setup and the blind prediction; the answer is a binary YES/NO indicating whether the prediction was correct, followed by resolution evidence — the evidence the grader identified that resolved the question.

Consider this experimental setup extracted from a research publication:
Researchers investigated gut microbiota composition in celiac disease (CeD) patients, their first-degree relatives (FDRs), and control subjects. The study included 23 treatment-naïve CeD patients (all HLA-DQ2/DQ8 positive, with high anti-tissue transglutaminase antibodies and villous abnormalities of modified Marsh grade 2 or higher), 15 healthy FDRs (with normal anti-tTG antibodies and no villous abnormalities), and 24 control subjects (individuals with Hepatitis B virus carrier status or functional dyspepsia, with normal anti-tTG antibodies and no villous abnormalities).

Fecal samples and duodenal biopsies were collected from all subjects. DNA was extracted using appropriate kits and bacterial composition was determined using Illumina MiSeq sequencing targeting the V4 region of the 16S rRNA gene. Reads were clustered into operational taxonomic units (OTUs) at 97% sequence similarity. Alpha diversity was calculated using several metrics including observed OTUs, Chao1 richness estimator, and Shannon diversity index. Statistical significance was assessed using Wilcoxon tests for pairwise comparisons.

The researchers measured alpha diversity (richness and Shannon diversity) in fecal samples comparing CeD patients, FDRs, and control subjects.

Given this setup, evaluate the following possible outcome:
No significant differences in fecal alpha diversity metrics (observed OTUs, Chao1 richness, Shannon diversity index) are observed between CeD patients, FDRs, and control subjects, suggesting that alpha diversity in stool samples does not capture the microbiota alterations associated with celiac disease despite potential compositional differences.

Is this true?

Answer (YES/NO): NO